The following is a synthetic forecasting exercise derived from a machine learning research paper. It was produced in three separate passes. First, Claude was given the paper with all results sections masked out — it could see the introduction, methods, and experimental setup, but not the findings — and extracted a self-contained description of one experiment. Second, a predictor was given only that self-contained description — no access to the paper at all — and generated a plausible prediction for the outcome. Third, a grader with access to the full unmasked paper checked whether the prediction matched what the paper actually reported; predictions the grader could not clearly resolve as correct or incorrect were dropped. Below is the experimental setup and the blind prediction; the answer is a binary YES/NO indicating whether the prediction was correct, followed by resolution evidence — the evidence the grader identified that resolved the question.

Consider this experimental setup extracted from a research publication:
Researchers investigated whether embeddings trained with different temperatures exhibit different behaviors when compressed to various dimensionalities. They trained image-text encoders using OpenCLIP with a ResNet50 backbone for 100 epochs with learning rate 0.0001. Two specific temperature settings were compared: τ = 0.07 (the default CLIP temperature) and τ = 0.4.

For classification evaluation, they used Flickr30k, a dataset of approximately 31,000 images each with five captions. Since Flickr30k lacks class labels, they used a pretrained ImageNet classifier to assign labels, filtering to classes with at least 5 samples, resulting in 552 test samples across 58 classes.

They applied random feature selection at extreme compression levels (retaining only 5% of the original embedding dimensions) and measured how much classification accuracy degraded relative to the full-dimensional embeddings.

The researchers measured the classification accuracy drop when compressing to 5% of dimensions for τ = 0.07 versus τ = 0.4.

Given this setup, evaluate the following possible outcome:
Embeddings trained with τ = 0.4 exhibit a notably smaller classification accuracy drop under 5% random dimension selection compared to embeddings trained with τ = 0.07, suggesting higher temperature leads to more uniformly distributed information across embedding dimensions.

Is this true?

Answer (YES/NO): YES